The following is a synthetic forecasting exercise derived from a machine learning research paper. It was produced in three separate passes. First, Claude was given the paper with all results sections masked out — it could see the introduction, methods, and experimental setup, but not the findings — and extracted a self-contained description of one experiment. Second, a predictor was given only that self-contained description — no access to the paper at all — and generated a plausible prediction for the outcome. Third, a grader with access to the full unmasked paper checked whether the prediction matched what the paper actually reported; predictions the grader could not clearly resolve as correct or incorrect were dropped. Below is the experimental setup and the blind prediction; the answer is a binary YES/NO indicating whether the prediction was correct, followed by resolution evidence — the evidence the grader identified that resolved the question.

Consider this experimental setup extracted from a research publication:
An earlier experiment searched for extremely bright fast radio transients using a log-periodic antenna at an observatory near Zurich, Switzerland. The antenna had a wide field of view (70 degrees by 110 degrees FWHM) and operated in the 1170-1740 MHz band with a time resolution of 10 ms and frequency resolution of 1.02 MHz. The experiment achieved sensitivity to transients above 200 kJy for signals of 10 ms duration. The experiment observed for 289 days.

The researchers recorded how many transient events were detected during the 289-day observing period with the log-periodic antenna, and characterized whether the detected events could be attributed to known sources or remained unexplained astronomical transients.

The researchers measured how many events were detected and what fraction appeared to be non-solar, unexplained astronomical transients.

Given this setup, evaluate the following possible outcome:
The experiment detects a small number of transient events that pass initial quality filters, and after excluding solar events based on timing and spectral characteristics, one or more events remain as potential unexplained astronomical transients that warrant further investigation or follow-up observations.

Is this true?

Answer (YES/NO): NO